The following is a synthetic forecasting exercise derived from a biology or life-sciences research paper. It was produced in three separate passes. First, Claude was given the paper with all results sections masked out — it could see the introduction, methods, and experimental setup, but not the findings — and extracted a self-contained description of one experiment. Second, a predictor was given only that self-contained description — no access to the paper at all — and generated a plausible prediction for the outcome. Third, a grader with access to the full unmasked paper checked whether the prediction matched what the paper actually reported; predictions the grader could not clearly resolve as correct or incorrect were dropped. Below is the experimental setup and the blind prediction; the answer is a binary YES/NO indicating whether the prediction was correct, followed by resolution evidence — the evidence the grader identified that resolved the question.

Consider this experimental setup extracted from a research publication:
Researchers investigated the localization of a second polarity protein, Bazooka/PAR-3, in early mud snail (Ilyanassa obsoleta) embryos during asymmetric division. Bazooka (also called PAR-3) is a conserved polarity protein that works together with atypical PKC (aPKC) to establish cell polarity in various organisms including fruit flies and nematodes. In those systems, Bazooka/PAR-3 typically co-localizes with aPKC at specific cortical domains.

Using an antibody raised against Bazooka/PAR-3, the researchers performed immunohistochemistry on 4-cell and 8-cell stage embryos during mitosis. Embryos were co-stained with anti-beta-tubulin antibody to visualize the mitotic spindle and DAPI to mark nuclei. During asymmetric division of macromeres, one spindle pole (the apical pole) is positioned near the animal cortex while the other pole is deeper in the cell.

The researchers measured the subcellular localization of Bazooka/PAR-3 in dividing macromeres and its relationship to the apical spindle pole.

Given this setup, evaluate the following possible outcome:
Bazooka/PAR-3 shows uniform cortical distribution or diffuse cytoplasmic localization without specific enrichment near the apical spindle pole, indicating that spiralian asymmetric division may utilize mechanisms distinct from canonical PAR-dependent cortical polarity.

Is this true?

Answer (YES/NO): NO